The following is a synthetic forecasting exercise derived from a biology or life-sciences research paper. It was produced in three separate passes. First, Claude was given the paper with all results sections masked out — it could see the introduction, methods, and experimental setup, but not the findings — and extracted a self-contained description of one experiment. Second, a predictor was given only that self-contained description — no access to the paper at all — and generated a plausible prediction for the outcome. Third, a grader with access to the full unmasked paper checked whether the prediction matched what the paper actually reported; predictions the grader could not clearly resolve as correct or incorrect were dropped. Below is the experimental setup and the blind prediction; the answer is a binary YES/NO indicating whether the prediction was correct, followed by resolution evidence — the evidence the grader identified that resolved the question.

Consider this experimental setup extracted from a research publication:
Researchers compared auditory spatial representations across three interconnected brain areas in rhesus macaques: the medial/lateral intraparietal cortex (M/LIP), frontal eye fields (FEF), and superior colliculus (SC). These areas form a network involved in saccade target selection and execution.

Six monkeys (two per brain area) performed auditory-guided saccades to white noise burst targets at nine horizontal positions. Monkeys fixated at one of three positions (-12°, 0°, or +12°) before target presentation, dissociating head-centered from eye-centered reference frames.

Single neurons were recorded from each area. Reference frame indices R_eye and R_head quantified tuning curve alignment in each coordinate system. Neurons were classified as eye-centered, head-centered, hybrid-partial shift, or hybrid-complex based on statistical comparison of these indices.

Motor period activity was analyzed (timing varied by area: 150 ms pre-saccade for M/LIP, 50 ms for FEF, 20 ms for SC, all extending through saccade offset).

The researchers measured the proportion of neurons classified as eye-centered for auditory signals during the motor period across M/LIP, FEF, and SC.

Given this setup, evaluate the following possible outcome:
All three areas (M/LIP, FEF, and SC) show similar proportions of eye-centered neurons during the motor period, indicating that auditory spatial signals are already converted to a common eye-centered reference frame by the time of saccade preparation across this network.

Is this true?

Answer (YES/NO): NO